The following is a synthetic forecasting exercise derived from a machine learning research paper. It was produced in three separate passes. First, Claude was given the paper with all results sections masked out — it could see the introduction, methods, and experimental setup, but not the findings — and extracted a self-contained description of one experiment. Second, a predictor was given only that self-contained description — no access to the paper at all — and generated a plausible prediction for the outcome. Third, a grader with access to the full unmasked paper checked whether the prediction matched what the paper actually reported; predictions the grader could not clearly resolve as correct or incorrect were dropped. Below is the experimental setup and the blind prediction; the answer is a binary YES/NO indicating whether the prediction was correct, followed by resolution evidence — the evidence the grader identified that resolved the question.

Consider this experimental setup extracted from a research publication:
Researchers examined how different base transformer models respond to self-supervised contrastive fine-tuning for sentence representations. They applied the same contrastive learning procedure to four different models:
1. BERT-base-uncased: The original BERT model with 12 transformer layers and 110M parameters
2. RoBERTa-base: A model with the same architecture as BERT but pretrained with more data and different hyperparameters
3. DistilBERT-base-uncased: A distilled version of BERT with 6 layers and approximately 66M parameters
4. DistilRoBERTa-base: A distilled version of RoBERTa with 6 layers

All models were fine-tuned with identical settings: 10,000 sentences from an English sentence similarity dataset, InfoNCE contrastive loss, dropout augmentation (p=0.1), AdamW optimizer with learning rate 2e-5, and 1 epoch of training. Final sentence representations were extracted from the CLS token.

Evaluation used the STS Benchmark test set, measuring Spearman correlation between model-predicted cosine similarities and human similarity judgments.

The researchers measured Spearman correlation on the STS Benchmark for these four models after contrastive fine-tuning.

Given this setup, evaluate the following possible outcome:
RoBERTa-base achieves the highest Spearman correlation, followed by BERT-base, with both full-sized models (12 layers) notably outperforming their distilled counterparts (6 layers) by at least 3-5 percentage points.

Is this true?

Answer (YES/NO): NO